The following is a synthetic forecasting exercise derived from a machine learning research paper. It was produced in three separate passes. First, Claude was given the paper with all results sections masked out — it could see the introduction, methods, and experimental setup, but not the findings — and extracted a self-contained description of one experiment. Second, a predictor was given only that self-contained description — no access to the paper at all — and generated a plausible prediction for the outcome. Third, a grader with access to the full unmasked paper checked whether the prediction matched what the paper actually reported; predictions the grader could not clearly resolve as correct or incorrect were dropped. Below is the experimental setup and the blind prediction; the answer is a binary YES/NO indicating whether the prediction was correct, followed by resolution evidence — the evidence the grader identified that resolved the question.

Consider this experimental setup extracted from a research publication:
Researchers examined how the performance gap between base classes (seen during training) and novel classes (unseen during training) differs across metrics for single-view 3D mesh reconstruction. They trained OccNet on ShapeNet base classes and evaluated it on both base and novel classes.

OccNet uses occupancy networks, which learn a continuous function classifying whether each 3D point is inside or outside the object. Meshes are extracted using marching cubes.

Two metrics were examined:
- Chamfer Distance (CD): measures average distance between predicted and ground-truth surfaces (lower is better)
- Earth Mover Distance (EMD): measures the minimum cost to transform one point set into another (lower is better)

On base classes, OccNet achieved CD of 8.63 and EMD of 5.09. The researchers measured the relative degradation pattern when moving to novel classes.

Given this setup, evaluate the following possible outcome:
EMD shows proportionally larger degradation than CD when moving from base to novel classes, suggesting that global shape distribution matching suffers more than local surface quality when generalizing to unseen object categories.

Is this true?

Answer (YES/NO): NO